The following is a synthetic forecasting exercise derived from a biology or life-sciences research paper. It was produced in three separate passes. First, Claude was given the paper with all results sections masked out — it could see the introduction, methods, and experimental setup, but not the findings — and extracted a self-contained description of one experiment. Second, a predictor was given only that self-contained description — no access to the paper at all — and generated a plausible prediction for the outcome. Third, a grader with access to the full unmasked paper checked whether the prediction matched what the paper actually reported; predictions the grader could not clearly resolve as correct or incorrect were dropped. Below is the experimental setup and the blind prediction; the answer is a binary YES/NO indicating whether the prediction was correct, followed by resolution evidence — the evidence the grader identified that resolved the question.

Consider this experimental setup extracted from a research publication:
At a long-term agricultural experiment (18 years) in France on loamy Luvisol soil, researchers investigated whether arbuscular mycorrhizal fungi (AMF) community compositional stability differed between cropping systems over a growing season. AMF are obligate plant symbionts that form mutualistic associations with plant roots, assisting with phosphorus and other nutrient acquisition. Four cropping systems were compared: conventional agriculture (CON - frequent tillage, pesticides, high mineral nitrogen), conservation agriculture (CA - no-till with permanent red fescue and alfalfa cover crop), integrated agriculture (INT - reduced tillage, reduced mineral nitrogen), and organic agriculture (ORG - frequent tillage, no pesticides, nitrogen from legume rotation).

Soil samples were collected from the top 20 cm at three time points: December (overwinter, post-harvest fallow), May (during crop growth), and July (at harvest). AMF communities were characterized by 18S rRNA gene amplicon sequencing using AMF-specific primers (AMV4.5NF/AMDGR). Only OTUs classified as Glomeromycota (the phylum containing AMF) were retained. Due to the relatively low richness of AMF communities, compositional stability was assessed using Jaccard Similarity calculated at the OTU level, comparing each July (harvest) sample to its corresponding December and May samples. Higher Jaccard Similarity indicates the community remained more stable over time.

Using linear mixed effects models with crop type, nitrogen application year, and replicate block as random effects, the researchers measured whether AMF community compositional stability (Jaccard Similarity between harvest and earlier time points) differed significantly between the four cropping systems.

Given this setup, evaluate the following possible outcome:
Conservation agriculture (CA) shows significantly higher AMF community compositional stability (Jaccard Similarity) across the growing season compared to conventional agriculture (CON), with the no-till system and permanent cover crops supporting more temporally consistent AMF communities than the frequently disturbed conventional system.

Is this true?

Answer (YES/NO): YES